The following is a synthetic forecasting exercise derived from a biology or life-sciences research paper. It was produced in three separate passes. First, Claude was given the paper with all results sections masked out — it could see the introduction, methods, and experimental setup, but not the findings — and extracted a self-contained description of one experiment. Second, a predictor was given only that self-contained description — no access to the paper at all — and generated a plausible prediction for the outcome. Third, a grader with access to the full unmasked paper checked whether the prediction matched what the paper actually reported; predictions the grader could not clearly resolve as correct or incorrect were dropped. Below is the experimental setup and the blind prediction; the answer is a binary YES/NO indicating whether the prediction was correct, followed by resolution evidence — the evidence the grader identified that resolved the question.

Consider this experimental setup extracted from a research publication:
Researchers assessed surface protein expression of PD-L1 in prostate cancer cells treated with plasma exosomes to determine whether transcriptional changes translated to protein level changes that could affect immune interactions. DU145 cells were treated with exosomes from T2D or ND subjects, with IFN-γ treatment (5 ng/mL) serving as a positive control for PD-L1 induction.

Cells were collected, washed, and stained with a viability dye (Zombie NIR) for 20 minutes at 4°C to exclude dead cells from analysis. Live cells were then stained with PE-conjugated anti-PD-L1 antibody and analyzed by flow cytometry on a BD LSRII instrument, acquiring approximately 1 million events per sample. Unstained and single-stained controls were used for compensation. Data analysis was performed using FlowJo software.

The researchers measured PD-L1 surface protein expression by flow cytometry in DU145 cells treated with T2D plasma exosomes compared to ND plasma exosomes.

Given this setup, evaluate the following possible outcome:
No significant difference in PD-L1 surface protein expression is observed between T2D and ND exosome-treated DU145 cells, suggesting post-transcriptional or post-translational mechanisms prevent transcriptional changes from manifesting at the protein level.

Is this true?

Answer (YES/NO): NO